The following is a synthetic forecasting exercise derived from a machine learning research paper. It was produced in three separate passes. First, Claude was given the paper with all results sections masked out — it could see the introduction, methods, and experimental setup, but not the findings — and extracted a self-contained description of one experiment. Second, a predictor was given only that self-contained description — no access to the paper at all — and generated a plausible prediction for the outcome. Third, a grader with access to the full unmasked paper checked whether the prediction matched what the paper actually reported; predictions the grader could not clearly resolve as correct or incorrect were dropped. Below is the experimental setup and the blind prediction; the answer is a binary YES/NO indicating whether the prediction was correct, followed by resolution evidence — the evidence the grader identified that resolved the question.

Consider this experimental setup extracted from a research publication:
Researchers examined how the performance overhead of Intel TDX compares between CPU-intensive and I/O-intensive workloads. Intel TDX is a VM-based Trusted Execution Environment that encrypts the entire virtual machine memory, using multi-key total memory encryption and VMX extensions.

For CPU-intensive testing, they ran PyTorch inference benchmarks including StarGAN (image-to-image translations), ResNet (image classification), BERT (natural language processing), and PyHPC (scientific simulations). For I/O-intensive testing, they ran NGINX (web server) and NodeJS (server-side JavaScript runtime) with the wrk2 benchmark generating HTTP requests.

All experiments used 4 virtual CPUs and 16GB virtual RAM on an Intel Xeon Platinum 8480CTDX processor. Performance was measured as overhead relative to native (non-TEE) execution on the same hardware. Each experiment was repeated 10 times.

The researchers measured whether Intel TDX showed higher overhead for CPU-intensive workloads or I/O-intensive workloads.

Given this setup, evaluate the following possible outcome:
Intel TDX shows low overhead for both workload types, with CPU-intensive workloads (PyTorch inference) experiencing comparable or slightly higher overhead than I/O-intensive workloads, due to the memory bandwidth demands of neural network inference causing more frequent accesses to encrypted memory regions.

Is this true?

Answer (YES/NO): NO